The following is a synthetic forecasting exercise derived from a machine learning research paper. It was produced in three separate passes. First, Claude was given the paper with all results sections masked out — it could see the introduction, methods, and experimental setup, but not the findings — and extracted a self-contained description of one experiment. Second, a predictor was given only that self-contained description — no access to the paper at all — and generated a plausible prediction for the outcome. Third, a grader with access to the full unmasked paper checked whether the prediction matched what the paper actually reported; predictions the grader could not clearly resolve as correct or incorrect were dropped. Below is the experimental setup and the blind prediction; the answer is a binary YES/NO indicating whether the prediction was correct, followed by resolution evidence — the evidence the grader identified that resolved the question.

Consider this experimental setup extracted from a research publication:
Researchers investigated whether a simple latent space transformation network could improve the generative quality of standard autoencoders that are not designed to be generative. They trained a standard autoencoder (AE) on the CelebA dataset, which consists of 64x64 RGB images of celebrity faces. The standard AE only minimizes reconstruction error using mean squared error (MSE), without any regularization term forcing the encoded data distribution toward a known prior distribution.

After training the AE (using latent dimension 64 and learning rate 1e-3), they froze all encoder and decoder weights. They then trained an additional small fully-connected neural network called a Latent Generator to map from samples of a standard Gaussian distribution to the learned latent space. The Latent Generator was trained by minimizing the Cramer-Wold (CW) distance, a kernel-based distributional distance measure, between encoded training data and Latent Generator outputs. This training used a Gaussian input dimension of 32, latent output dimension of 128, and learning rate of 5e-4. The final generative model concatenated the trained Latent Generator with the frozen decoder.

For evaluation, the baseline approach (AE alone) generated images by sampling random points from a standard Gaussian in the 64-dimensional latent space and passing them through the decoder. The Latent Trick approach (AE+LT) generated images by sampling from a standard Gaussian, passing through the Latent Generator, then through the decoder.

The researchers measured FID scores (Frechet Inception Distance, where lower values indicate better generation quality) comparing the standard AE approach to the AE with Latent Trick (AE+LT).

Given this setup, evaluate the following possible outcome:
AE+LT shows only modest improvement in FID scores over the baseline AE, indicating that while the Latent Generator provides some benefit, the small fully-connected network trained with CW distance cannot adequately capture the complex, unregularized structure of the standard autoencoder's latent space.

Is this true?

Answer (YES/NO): NO